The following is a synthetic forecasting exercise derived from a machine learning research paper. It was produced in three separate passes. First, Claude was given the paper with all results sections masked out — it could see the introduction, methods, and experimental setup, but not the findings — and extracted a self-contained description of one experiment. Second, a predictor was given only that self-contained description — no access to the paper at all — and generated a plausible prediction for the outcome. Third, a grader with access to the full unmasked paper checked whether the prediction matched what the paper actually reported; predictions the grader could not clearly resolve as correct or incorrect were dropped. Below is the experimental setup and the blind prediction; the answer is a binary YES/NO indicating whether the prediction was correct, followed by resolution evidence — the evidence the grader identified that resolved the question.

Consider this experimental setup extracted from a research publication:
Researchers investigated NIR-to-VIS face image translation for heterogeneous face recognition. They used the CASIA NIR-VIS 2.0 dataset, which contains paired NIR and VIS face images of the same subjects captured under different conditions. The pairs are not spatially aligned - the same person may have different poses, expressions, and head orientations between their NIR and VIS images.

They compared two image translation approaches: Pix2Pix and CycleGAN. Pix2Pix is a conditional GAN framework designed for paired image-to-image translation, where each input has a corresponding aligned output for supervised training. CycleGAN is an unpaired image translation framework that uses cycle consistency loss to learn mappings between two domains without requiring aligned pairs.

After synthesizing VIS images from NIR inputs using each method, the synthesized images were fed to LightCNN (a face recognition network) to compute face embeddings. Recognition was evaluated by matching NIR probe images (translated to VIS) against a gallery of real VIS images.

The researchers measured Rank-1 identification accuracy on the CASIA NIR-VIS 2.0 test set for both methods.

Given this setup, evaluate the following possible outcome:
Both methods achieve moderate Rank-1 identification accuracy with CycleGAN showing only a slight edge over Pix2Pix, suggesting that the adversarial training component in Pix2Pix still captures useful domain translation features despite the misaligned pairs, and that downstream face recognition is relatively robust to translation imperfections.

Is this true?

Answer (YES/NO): NO